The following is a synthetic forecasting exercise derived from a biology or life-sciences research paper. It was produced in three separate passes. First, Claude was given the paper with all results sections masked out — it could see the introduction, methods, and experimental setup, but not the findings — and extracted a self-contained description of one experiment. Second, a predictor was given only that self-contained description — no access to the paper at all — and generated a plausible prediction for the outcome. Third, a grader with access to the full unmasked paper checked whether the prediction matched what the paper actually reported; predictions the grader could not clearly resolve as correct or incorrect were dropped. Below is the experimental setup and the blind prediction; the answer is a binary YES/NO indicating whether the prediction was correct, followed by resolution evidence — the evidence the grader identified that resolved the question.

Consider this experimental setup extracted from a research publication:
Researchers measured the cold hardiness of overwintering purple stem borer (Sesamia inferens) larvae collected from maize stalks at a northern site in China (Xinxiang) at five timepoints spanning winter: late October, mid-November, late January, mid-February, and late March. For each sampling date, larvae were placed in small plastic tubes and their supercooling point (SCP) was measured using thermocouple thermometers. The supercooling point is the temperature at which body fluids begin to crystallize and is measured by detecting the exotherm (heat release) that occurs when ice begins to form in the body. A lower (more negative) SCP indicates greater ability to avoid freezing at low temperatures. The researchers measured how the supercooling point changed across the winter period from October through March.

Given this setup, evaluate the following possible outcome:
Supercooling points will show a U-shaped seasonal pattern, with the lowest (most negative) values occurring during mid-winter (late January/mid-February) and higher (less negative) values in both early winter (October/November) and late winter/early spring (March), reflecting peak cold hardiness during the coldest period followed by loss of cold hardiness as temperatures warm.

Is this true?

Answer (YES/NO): YES